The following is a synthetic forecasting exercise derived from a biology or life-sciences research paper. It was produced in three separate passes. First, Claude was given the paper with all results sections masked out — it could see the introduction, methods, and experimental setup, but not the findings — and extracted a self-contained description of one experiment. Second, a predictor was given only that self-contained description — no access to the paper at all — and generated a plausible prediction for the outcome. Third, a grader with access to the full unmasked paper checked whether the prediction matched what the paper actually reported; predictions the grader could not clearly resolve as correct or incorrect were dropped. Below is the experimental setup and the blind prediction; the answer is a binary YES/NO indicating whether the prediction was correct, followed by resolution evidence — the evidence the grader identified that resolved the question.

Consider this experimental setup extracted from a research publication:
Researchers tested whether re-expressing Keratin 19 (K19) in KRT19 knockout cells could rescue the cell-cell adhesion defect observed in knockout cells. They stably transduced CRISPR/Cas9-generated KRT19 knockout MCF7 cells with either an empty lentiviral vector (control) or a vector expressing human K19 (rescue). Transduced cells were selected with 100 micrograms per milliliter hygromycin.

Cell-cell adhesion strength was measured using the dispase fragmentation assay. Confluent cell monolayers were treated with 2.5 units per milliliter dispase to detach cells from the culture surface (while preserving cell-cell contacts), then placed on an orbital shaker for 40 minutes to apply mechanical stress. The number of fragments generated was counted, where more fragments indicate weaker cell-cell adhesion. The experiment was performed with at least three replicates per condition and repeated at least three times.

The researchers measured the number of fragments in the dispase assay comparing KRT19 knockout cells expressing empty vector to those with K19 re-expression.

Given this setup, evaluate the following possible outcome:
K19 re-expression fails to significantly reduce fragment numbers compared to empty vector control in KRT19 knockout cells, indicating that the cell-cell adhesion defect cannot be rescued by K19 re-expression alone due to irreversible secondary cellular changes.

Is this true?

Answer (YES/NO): NO